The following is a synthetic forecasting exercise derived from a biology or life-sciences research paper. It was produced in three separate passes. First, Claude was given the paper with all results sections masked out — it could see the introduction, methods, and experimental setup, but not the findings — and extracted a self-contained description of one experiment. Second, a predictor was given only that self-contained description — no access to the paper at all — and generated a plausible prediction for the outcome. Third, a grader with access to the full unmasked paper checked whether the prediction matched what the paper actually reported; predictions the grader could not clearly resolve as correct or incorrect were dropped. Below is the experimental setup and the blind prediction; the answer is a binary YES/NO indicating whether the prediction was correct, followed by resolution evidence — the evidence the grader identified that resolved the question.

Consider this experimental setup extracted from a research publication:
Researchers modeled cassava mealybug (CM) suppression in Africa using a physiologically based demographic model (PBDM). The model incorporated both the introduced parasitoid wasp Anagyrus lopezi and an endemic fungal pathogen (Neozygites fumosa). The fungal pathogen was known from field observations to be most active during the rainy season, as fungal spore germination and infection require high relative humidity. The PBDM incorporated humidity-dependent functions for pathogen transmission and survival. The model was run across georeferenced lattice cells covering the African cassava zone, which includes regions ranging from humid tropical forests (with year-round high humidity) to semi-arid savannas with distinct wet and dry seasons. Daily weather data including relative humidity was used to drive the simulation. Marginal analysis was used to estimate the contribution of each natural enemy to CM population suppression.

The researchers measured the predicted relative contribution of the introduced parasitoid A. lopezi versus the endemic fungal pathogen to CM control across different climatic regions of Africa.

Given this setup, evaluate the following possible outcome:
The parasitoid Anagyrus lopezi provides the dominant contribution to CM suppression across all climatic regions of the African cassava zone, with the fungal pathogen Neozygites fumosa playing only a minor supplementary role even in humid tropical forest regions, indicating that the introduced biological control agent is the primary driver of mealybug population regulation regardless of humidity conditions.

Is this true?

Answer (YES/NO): NO